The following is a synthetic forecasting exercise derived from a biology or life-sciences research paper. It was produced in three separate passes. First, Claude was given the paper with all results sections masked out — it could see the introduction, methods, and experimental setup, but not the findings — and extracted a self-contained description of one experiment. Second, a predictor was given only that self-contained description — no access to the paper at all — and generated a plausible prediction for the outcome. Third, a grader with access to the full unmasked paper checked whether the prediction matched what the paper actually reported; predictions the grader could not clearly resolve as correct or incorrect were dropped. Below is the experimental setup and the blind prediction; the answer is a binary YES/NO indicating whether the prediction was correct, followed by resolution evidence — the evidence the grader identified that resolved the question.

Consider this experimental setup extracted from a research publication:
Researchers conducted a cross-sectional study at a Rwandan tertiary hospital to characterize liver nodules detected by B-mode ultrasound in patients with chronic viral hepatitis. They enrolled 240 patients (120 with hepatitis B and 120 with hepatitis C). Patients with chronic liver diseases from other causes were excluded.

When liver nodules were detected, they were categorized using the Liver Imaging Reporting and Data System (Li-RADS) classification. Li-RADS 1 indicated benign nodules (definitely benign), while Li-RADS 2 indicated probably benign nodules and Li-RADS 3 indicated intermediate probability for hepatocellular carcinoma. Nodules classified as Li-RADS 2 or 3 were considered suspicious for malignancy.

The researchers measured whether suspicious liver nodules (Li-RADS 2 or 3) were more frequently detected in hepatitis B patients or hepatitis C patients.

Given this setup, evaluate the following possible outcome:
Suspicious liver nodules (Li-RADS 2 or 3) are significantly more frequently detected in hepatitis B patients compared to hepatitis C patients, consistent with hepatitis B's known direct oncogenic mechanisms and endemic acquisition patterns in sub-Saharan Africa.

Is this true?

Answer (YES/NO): NO